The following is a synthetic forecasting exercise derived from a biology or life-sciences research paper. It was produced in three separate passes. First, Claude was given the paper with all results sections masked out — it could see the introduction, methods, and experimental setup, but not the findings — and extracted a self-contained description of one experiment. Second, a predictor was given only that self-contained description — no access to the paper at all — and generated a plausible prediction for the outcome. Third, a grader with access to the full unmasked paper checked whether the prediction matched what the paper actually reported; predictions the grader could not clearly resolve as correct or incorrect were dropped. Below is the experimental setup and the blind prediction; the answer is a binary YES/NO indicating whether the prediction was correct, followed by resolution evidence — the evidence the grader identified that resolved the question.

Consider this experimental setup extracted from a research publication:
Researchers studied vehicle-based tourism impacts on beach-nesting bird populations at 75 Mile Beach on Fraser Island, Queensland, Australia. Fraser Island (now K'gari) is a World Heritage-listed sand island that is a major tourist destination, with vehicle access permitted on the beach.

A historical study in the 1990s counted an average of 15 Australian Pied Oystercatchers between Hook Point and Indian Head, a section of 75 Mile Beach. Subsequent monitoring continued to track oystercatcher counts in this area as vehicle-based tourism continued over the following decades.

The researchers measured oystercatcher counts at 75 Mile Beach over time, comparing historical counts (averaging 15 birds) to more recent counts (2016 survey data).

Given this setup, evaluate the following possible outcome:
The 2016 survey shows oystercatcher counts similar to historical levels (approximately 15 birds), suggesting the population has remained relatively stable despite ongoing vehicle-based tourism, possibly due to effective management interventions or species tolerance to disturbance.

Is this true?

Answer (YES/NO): NO